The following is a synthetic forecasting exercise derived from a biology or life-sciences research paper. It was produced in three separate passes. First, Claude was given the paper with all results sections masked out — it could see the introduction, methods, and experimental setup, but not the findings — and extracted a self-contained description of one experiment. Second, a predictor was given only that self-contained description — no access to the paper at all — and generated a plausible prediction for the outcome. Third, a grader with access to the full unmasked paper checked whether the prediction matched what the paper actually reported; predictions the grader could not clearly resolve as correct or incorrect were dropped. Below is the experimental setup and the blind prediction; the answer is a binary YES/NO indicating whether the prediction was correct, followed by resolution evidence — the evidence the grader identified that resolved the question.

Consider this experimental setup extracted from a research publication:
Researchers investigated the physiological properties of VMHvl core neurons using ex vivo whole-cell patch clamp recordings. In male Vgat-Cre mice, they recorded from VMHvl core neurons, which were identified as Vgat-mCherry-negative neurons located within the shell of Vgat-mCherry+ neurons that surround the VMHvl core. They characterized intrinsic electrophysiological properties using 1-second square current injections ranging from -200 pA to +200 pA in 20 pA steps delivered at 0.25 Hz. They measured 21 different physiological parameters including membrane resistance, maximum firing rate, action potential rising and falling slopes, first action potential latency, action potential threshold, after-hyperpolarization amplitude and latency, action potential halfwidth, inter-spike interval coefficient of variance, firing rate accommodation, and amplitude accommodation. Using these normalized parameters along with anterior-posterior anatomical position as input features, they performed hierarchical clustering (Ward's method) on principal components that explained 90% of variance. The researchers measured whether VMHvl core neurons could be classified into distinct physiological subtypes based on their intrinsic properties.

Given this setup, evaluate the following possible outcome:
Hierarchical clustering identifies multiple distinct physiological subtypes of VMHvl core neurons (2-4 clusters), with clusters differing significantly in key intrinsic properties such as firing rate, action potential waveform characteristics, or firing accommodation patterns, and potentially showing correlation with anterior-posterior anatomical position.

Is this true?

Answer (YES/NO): YES